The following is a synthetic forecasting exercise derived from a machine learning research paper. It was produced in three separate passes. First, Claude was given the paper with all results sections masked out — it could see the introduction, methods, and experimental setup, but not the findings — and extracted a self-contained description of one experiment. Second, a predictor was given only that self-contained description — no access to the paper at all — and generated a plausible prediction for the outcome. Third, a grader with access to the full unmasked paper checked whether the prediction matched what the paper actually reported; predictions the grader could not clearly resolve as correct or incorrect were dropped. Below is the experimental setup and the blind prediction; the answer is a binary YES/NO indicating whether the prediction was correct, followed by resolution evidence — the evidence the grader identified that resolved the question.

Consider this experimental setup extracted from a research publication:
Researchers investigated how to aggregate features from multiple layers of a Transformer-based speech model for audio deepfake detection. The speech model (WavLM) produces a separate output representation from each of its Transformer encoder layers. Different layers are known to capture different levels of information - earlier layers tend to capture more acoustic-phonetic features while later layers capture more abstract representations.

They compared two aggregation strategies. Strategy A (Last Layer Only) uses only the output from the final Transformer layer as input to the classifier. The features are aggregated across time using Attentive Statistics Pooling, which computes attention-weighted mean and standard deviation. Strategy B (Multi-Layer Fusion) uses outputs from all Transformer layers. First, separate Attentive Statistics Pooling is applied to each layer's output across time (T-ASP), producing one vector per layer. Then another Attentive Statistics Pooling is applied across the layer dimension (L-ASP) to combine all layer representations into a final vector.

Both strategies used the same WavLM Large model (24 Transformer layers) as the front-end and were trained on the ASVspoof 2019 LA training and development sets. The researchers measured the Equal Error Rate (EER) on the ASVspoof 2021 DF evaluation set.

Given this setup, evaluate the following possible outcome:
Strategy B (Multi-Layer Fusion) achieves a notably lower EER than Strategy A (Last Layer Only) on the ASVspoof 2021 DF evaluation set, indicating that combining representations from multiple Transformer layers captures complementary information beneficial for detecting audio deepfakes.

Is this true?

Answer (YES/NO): YES